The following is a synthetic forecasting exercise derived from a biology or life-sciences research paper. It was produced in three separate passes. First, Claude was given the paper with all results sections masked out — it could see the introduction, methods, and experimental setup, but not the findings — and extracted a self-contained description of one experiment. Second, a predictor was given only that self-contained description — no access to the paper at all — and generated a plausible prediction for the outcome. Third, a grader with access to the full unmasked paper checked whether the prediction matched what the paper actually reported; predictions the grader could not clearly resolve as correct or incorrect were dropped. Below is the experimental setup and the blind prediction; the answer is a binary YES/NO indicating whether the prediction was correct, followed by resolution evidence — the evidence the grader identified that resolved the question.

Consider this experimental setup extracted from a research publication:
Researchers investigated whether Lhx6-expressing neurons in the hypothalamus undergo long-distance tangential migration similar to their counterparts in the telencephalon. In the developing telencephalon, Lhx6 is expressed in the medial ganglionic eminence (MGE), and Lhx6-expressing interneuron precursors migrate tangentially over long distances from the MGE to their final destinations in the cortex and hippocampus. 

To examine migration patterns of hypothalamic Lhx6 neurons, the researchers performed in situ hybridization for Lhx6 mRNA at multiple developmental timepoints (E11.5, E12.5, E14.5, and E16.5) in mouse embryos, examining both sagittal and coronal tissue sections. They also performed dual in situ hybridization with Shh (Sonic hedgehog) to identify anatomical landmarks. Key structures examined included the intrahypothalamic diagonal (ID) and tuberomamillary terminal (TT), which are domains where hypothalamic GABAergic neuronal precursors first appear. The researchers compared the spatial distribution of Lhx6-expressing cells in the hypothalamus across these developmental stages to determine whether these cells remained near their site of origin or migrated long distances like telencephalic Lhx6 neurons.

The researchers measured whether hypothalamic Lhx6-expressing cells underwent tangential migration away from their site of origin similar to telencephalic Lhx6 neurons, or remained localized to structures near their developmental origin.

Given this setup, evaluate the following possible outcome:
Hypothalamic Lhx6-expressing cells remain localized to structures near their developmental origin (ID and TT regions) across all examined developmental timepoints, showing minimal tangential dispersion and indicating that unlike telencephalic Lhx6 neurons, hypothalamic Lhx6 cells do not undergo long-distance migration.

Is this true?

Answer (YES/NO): YES